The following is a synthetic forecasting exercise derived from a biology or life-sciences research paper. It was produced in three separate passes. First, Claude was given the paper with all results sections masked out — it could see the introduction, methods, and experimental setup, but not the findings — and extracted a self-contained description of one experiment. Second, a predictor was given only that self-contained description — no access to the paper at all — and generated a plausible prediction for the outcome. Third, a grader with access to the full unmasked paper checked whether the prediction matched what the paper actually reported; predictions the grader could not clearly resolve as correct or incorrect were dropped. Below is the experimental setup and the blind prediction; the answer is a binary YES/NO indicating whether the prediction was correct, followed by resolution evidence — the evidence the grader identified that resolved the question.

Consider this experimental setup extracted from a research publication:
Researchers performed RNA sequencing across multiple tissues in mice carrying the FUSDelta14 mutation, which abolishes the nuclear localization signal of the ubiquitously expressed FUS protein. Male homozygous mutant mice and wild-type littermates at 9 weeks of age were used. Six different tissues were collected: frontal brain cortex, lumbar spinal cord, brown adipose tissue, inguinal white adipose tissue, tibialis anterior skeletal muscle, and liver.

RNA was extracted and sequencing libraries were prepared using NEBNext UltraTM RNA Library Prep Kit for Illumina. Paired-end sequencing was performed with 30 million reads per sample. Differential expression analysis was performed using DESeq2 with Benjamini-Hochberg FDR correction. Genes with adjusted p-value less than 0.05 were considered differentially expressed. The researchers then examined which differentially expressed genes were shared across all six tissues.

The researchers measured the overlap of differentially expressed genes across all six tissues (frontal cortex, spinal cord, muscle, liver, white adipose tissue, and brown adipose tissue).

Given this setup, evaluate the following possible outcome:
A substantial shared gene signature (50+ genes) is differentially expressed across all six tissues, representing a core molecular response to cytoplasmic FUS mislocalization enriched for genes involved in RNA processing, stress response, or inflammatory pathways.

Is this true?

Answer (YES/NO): NO